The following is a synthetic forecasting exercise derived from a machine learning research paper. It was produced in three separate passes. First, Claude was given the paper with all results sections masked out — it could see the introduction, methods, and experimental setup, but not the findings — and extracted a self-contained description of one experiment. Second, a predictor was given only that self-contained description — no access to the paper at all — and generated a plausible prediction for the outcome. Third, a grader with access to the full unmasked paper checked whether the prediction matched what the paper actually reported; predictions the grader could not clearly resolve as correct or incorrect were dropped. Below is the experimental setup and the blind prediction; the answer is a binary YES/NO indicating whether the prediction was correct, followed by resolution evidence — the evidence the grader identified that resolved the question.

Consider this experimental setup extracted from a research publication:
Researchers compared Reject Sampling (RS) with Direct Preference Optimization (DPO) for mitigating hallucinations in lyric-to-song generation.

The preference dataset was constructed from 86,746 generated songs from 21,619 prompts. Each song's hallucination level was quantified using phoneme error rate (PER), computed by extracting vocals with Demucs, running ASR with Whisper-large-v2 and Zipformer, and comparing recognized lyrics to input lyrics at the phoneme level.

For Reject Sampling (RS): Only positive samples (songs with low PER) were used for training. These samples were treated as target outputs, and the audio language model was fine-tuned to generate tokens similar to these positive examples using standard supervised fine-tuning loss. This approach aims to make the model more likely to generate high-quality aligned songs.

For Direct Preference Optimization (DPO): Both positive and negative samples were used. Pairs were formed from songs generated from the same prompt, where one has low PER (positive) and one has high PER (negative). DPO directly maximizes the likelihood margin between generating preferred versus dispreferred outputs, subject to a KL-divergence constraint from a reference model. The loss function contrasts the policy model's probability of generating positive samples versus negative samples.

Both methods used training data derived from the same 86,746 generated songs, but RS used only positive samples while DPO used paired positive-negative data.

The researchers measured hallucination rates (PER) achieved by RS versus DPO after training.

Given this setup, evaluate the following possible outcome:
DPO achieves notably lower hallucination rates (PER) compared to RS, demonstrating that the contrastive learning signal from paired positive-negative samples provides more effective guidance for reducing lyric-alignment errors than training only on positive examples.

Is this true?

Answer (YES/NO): YES